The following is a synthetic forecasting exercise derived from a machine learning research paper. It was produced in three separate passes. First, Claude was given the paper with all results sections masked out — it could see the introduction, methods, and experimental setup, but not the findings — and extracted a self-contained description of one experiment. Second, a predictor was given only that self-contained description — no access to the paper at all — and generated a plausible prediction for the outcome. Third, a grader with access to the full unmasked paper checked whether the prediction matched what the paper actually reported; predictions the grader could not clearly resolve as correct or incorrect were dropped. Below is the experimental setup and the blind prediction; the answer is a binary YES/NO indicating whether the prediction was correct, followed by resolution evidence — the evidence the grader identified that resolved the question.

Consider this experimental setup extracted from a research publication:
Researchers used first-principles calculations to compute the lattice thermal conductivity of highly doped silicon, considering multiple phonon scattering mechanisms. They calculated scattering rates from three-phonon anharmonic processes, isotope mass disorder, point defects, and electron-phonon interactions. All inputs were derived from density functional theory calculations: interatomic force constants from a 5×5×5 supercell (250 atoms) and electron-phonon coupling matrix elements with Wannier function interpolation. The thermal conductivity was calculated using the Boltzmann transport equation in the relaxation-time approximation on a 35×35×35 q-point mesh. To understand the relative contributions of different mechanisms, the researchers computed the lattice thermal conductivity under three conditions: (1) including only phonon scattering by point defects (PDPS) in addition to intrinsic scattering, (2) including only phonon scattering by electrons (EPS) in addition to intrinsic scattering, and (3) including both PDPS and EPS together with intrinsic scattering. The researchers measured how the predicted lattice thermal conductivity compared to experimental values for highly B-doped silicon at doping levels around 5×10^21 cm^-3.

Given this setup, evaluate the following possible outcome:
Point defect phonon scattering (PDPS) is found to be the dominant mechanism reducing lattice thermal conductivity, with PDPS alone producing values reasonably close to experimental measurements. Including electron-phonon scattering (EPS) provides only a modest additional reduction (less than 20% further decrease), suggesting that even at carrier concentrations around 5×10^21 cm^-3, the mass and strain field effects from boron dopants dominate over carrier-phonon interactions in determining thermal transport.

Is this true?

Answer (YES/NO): NO